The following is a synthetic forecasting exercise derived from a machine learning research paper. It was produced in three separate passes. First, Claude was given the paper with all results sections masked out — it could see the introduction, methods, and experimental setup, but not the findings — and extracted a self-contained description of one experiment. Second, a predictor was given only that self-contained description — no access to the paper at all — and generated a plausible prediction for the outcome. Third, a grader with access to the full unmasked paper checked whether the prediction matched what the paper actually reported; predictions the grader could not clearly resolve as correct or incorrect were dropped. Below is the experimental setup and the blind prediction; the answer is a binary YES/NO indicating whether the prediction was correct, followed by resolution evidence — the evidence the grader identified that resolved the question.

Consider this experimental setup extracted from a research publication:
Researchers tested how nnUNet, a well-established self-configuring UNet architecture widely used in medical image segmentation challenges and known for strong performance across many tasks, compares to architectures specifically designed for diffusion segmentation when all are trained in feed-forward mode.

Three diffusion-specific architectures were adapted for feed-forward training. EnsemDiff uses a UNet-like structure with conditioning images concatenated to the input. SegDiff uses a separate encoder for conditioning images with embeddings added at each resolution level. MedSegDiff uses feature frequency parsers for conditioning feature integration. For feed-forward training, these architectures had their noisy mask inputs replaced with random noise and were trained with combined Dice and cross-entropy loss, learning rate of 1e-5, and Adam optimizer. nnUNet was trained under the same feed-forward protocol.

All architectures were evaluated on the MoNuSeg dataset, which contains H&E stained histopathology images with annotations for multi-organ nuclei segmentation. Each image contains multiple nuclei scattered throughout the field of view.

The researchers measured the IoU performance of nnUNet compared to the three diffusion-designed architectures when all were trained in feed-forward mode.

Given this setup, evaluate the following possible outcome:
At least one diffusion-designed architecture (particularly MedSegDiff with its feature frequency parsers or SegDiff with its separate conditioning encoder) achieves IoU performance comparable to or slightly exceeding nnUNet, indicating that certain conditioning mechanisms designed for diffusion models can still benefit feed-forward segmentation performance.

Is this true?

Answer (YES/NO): NO